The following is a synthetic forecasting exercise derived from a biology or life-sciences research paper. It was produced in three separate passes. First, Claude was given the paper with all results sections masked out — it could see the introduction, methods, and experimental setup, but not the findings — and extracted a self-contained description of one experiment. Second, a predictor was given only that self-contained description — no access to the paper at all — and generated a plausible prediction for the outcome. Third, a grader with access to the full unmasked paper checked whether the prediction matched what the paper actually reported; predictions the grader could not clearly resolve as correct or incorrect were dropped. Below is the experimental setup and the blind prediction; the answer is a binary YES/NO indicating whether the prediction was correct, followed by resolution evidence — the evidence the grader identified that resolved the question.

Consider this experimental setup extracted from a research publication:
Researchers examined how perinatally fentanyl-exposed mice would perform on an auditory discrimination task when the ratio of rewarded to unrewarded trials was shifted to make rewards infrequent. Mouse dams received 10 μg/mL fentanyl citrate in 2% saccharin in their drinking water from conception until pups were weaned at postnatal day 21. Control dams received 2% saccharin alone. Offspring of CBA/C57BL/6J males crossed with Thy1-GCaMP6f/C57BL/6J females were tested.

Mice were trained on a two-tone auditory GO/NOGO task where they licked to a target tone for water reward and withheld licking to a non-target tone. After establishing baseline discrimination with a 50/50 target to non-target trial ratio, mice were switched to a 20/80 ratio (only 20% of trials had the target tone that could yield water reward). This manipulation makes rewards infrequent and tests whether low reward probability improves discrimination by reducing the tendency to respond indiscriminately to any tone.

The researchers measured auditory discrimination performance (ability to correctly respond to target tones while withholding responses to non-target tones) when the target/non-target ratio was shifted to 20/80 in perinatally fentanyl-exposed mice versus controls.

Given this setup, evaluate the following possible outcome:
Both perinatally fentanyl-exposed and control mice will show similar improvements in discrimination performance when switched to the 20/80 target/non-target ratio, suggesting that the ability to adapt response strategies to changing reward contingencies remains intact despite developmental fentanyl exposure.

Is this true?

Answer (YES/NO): YES